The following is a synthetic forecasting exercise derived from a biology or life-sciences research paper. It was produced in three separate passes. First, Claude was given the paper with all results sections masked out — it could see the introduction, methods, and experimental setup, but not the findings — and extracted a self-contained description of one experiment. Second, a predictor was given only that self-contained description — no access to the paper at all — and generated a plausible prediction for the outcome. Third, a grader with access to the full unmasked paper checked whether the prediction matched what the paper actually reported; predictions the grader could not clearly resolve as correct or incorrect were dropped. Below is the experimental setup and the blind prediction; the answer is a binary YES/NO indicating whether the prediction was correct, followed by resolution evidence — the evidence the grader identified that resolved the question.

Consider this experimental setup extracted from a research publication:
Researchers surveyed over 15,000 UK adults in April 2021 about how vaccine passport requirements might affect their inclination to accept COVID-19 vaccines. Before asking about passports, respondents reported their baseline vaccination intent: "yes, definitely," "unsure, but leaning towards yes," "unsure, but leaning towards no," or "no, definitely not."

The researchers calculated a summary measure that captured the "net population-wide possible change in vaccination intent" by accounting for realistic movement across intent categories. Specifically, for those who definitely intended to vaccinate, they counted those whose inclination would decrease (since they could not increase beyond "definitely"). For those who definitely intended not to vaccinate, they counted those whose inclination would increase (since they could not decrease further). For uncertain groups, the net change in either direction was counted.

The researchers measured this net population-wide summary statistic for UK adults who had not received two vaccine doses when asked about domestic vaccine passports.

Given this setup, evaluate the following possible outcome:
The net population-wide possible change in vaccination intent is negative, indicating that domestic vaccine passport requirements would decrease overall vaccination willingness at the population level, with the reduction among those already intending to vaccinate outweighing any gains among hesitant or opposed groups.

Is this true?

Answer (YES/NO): YES